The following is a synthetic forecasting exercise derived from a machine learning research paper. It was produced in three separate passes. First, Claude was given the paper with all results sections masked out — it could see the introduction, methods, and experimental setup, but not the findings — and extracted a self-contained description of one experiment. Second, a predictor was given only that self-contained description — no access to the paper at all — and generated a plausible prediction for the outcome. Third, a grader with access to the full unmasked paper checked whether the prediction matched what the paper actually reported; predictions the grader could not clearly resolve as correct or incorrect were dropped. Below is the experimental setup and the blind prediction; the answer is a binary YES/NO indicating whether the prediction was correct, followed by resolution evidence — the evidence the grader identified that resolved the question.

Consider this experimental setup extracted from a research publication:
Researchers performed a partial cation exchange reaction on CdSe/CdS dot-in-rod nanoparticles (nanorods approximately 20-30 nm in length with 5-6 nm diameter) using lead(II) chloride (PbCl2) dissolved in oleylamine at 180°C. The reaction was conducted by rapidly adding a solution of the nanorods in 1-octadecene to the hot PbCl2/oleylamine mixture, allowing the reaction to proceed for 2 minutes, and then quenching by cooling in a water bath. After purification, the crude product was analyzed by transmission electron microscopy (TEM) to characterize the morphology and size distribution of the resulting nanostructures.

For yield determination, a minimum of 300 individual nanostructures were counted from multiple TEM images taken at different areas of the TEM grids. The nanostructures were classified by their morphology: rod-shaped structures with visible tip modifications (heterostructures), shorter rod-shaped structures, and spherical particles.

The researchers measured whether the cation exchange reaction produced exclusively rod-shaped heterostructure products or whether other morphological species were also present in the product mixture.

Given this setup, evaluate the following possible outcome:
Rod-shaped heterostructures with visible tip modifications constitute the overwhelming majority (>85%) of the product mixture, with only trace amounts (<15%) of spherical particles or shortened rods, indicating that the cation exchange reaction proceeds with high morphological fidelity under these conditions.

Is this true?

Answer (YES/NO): NO